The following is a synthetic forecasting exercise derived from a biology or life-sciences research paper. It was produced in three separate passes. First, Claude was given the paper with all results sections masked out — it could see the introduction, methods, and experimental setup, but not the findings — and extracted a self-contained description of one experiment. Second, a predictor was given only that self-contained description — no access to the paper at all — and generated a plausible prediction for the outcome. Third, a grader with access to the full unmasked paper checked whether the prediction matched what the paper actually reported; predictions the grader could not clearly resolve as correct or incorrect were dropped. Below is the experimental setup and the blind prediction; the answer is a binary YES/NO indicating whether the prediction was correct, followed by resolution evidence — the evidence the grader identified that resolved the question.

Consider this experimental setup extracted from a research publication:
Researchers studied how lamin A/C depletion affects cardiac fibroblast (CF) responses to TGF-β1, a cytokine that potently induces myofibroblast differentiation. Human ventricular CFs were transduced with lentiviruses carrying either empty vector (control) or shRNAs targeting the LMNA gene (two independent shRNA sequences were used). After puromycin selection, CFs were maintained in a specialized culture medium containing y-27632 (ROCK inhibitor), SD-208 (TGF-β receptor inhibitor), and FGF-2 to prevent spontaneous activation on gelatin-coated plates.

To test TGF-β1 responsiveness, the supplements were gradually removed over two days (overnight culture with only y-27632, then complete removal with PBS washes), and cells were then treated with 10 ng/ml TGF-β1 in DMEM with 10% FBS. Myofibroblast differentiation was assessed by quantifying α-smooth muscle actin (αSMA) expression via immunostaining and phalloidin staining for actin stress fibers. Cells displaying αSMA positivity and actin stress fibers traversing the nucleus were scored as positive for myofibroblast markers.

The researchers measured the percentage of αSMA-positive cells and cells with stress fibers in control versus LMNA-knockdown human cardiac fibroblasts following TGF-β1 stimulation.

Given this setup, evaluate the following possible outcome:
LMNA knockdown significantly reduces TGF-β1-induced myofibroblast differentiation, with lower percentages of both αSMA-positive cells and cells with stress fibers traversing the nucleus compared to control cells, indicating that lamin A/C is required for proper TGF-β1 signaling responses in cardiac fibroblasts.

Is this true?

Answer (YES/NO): NO